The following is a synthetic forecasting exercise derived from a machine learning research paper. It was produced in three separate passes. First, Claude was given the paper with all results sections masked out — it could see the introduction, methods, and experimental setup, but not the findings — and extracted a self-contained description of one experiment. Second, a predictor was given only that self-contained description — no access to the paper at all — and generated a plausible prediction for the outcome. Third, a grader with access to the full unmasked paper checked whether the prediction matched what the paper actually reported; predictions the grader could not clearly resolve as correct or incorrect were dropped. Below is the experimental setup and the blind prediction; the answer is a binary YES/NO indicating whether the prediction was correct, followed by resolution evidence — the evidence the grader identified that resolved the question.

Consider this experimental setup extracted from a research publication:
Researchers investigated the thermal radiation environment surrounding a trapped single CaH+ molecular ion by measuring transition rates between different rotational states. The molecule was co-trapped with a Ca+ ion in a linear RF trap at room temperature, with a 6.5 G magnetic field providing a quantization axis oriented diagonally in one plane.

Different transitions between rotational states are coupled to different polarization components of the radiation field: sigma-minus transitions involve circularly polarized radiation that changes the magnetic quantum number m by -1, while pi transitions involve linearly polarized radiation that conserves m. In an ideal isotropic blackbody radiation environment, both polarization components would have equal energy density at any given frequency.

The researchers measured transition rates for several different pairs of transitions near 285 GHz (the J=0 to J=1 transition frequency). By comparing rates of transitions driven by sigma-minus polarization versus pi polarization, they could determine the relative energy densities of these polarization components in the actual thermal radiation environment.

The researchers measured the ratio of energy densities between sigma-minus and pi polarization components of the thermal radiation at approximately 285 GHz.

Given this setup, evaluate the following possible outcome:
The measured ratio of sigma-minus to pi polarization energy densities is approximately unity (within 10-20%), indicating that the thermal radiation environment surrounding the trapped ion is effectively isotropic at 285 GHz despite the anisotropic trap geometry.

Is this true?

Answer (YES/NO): NO